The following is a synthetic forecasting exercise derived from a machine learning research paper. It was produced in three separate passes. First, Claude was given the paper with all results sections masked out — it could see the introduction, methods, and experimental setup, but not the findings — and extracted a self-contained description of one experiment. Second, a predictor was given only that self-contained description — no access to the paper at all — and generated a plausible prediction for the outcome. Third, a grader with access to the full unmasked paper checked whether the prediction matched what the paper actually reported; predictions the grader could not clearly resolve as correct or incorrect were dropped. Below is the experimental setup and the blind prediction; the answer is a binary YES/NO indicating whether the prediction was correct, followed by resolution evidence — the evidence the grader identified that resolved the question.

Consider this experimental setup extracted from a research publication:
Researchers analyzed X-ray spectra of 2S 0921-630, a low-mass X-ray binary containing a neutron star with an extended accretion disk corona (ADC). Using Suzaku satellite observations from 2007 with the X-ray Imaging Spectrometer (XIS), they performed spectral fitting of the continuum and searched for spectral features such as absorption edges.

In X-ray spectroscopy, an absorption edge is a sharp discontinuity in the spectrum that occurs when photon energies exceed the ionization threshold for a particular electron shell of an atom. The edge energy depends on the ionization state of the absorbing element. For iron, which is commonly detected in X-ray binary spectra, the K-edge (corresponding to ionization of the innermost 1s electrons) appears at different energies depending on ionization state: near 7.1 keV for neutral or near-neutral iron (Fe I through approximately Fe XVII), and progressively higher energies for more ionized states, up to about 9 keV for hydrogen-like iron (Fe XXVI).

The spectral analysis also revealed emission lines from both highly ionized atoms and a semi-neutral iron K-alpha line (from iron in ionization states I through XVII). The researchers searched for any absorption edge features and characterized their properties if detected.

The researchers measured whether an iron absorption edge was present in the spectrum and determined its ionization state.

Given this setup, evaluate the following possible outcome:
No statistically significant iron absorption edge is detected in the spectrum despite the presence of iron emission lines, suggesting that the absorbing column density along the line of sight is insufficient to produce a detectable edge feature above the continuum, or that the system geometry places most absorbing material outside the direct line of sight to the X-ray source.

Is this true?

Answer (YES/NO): NO